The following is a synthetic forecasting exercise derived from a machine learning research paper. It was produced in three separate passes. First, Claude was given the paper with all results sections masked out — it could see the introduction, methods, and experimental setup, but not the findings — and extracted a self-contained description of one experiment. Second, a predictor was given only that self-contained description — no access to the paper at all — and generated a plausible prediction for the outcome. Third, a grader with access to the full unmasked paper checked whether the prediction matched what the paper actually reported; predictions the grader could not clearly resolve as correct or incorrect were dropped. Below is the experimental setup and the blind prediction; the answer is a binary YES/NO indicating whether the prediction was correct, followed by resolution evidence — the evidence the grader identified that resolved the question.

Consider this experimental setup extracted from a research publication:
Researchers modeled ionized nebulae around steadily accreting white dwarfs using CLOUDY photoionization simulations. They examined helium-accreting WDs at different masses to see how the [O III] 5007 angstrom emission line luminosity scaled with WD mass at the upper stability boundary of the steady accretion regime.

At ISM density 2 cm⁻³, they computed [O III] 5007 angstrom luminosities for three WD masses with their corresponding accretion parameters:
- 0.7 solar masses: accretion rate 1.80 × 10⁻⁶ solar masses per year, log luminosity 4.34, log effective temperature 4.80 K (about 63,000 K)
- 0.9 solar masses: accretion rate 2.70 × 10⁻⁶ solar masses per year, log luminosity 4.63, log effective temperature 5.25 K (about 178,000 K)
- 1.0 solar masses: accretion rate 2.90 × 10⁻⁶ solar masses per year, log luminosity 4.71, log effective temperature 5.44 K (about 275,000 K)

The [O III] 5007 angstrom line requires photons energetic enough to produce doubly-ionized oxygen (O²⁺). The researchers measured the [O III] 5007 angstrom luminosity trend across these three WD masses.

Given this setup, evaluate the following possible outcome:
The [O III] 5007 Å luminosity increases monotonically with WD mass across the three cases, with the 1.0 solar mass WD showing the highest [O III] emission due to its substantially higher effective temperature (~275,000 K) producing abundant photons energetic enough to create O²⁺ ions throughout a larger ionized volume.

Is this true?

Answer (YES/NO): YES